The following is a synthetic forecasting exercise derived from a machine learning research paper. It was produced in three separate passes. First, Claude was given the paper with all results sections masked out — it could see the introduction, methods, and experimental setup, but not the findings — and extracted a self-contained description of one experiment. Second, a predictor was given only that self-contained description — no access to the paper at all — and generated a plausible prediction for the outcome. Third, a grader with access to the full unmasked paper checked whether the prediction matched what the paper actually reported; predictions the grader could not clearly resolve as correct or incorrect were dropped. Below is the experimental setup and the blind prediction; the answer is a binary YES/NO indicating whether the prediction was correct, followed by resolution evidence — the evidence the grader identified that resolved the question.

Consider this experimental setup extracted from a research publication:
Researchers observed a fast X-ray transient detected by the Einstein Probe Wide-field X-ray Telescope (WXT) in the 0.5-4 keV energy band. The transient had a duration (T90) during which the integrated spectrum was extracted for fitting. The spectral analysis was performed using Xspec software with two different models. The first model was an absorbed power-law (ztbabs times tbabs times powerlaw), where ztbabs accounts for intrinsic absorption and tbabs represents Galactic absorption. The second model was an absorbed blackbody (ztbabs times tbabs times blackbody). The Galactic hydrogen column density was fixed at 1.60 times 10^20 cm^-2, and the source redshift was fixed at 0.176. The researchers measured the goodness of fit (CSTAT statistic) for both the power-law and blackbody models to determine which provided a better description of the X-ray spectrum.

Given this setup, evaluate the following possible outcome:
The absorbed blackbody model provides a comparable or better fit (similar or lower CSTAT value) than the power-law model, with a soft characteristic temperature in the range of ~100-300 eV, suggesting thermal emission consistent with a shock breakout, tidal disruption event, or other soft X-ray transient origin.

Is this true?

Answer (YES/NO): NO